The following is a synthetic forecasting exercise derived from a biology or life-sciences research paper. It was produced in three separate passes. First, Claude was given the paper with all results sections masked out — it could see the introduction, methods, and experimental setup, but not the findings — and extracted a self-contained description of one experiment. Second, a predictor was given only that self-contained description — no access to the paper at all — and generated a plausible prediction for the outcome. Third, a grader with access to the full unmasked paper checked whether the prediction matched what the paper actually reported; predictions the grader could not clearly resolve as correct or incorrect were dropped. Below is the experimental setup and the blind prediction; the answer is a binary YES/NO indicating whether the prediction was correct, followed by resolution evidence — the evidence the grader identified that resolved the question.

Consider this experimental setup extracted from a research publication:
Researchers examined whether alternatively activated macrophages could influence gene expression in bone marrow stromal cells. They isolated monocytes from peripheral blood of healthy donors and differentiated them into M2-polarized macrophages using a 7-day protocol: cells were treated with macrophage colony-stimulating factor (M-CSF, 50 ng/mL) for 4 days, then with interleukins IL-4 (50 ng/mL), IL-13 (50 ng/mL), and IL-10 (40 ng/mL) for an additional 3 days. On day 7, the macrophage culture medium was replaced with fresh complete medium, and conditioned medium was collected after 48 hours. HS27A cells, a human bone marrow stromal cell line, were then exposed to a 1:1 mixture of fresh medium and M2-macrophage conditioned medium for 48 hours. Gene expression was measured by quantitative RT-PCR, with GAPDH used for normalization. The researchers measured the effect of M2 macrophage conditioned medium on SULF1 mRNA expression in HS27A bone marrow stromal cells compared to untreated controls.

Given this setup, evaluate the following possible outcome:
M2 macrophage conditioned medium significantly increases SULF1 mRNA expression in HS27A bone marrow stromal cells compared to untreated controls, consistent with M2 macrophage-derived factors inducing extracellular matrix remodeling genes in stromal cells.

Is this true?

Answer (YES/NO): YES